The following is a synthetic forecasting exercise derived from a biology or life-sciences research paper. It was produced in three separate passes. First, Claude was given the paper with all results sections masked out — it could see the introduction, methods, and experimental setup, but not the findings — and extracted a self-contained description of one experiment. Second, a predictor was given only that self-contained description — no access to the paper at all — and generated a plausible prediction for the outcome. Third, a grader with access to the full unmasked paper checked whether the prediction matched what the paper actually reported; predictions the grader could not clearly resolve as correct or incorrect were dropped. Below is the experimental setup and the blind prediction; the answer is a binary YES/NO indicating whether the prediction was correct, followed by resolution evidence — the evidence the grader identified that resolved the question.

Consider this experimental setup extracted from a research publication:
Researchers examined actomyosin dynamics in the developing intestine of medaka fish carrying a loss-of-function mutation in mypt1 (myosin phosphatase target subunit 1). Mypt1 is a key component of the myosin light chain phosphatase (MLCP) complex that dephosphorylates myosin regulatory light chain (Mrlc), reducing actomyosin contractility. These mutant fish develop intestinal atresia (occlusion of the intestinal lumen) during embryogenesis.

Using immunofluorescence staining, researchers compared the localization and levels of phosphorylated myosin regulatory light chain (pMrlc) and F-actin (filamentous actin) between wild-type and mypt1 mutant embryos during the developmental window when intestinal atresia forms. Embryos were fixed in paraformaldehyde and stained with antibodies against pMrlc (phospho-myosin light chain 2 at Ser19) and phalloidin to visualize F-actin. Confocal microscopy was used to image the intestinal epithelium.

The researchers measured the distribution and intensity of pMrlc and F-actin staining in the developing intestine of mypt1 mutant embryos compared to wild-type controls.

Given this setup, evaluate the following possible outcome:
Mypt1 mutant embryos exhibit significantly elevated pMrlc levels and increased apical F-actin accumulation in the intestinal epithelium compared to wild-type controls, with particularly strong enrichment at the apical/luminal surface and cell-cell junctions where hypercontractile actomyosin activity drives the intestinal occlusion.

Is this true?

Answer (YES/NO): NO